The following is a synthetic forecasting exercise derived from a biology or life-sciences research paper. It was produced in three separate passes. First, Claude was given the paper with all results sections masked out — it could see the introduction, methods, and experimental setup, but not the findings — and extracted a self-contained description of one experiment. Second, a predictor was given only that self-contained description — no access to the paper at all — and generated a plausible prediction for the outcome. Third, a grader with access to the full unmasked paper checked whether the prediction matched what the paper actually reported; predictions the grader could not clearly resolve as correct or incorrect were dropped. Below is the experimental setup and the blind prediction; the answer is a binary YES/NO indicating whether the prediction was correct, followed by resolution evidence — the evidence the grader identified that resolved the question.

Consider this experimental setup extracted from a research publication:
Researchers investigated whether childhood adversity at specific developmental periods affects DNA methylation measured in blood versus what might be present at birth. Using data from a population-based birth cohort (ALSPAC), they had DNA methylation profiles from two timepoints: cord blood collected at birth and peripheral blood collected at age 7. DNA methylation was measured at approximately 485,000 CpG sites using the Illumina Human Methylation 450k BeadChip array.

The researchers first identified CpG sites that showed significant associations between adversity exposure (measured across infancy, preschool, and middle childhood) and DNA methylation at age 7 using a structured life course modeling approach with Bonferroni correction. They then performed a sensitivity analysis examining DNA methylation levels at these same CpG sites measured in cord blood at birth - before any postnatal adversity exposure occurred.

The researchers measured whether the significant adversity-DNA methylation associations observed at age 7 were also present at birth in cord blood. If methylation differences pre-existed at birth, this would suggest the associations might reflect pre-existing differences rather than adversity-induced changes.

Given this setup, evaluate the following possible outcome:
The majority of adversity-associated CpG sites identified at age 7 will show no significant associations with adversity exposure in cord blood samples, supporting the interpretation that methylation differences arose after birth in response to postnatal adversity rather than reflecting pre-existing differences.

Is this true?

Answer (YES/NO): YES